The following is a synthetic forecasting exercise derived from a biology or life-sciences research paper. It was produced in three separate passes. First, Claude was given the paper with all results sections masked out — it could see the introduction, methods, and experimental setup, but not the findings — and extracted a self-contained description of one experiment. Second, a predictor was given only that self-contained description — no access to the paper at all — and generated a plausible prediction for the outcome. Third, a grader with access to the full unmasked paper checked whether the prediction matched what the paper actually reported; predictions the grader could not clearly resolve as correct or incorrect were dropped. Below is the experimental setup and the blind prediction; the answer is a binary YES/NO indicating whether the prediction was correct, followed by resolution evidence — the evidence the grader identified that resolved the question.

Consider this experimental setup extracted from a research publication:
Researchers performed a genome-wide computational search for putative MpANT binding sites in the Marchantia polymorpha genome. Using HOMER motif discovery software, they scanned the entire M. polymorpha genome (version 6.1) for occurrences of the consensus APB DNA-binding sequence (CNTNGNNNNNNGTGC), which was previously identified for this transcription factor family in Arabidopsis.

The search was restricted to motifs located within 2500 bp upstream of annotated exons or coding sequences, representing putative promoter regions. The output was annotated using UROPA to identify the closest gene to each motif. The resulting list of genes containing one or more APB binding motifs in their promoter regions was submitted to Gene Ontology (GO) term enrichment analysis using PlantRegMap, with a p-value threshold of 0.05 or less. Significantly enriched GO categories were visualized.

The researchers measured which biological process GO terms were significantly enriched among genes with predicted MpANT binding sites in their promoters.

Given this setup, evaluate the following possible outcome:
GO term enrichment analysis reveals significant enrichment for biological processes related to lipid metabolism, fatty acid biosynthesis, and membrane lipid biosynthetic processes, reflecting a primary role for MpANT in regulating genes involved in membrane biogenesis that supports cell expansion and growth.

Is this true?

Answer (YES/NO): NO